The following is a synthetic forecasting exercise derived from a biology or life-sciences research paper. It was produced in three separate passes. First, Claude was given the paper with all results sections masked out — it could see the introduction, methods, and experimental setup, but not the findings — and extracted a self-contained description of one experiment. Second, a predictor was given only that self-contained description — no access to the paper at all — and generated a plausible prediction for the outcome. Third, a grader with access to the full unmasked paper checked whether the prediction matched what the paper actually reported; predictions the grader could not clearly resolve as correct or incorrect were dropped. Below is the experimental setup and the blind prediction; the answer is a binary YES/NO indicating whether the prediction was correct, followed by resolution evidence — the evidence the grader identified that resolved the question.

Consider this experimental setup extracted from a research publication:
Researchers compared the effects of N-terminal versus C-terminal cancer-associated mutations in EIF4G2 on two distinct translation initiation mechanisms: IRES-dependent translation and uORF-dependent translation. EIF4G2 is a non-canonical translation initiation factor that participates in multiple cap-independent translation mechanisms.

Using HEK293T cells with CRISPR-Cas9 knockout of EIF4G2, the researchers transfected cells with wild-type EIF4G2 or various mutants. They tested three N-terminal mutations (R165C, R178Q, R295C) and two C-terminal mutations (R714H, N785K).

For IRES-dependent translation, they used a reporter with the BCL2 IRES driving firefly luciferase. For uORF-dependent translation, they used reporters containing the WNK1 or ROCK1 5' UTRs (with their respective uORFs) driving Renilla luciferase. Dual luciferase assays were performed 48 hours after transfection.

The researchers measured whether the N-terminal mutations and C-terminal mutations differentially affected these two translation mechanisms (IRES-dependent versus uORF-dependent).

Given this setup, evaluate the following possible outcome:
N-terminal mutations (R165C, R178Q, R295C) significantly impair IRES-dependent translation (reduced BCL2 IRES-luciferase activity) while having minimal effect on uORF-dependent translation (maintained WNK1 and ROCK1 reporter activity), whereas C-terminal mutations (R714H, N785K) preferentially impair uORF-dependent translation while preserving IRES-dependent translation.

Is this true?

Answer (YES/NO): NO